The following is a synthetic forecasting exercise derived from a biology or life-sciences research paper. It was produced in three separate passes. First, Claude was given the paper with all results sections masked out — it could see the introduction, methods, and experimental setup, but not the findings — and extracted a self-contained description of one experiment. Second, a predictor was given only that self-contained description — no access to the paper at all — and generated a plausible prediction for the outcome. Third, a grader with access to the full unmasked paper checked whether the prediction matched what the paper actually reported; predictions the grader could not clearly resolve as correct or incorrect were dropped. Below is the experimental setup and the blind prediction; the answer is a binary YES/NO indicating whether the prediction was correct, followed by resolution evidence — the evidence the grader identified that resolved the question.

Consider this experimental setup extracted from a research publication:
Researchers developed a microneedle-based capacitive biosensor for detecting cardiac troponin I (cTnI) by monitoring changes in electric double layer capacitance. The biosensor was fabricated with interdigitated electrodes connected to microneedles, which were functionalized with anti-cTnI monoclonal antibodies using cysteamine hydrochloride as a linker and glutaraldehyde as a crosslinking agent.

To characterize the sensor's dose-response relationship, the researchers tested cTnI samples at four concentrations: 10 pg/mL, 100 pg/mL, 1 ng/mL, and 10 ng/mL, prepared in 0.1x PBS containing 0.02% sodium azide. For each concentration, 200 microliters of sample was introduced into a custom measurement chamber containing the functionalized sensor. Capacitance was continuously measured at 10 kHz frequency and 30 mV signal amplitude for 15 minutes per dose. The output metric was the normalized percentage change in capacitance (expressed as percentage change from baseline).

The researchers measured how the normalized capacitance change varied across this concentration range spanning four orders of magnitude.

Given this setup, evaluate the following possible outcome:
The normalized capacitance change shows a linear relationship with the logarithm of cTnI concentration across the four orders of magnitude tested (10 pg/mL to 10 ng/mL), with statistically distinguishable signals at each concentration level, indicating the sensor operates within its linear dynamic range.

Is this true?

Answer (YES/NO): YES